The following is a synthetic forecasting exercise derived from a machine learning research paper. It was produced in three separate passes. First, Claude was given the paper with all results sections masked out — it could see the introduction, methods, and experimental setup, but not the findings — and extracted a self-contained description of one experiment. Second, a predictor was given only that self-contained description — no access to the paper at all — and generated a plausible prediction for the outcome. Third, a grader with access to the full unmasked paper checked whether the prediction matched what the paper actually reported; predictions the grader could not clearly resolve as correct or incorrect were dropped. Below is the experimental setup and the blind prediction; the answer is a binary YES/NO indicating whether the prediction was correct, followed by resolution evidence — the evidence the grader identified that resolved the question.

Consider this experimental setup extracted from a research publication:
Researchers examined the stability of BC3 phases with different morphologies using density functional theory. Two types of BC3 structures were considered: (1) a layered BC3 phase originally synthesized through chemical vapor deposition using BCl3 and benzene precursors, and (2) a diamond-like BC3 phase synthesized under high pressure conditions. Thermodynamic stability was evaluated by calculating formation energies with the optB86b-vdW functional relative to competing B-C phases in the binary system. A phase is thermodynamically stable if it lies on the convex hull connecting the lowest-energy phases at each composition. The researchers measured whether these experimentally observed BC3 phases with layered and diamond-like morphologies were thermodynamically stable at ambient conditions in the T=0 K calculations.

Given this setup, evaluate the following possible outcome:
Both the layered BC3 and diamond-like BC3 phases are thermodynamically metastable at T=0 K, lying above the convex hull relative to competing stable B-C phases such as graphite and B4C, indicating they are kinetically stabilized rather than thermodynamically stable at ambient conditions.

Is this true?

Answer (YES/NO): YES